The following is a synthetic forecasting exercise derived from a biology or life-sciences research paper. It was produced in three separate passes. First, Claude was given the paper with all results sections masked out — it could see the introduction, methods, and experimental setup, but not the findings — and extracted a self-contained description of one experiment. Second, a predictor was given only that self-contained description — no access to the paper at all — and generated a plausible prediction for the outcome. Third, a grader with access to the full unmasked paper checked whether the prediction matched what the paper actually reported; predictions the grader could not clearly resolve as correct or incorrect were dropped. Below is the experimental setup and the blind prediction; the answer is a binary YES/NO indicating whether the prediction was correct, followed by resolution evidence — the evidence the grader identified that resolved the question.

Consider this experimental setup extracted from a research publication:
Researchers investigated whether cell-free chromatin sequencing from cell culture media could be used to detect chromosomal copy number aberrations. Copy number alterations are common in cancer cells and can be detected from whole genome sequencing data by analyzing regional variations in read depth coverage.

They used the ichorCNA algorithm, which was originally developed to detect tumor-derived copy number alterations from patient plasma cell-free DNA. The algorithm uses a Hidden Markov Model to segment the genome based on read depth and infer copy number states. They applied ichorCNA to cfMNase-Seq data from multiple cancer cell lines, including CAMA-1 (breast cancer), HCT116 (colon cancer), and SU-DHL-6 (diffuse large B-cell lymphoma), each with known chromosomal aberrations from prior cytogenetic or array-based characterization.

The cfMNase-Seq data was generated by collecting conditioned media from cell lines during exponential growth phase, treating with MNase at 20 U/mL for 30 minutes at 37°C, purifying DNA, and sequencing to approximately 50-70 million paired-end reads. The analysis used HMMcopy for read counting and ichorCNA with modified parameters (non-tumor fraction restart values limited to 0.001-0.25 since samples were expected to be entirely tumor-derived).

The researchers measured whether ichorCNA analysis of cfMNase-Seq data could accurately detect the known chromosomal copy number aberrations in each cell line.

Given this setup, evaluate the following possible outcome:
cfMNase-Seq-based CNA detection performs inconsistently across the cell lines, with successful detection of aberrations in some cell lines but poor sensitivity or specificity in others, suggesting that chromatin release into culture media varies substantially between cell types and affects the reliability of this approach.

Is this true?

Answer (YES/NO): NO